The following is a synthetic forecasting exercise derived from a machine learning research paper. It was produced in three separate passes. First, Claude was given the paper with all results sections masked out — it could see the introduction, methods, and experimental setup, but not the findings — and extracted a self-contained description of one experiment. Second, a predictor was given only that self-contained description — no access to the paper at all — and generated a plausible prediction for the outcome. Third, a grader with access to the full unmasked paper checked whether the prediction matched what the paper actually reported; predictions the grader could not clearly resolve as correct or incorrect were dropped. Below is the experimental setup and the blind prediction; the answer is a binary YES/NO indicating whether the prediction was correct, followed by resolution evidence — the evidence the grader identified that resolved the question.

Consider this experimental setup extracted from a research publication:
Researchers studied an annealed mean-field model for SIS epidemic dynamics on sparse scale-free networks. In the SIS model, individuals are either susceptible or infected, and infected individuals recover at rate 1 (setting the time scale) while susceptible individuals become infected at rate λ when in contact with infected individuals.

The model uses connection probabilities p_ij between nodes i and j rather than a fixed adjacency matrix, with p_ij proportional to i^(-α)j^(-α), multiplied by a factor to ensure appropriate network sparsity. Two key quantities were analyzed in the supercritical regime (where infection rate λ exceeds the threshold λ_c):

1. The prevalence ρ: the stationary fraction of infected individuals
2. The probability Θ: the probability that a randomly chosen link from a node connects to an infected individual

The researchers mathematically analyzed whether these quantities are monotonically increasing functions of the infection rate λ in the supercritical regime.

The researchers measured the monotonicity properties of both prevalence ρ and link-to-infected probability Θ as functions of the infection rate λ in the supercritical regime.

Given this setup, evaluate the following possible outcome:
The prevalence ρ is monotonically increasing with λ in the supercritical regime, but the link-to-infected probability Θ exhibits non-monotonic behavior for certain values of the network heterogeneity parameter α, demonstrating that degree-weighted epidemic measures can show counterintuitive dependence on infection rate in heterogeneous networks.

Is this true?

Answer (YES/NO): NO